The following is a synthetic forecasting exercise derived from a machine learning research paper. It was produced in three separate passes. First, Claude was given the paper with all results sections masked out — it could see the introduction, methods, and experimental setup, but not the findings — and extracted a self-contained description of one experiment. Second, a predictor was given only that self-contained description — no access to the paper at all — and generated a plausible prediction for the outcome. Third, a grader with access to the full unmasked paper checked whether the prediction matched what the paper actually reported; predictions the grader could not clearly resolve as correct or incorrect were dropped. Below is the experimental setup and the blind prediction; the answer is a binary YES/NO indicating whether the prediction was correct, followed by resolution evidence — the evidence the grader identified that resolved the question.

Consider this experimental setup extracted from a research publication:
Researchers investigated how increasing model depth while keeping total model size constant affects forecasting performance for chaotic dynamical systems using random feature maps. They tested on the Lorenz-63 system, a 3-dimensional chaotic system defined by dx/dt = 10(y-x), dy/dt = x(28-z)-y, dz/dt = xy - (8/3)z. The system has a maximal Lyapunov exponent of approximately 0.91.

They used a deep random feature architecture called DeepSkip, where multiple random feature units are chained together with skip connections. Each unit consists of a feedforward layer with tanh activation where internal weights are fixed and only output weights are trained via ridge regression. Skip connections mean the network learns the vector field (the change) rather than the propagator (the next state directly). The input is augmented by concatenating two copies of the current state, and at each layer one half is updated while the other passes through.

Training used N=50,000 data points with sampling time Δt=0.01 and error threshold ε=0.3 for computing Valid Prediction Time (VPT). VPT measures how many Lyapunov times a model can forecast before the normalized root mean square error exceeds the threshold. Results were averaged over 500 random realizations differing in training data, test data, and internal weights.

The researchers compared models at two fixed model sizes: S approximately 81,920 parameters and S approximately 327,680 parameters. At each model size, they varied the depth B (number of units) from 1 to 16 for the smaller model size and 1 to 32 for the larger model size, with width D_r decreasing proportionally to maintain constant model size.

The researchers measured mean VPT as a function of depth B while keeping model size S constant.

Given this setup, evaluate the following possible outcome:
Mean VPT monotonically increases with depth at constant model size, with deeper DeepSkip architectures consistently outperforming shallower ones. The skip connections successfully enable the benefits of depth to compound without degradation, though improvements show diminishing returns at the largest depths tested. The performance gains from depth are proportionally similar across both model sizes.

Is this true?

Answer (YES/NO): YES